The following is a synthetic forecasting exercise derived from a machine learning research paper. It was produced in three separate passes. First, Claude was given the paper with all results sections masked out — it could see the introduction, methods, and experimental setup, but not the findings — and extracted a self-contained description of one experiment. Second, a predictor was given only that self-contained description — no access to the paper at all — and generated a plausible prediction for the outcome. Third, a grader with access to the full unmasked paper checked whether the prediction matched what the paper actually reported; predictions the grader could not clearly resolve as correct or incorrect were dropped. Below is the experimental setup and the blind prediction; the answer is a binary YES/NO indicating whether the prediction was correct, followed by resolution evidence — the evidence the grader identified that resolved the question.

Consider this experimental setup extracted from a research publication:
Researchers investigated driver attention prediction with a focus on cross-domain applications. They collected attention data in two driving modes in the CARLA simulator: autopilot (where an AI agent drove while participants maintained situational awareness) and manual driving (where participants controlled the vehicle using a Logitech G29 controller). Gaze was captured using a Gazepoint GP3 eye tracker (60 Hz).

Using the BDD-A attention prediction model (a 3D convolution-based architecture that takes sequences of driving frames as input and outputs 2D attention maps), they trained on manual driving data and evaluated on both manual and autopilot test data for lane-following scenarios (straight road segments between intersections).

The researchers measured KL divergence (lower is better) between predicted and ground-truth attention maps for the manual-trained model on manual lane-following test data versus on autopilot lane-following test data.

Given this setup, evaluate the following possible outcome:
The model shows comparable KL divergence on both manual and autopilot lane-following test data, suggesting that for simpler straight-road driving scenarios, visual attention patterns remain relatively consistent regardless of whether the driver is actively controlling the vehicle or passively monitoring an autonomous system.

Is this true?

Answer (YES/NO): NO